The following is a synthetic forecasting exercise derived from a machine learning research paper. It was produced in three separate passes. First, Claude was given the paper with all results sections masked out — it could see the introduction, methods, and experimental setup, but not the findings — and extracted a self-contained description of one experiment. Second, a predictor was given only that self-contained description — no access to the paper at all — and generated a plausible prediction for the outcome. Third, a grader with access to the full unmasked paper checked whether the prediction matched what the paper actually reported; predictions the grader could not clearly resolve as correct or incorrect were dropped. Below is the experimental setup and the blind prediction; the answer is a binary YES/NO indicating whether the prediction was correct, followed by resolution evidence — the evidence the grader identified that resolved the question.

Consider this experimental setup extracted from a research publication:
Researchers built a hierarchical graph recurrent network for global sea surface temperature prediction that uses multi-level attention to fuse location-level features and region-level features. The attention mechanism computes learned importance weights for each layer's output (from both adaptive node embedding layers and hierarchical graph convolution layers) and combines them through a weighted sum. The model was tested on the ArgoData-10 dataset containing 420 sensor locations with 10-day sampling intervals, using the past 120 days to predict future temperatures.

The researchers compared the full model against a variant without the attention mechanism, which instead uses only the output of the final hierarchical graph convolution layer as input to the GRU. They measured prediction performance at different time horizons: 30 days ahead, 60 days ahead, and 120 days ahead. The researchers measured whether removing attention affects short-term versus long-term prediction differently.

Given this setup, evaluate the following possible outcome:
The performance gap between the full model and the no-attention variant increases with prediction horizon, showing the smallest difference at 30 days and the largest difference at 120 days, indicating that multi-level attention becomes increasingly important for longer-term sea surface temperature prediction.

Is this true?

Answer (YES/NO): NO